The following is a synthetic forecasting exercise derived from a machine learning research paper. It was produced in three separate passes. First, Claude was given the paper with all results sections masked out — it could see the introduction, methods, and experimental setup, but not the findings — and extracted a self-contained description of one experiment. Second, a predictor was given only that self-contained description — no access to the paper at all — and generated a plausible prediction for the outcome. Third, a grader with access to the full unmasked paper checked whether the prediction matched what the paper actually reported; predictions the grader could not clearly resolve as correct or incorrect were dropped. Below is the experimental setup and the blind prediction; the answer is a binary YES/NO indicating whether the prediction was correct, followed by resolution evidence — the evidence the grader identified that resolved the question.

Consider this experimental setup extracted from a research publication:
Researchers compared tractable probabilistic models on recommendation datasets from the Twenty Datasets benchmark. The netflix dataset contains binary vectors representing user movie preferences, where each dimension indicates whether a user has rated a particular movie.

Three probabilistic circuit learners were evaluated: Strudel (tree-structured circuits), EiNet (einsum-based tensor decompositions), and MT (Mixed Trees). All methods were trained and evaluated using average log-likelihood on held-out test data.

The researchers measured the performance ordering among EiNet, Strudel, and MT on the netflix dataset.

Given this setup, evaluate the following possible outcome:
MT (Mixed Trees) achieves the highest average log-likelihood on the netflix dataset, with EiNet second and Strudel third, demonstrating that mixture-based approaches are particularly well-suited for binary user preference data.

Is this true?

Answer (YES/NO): NO